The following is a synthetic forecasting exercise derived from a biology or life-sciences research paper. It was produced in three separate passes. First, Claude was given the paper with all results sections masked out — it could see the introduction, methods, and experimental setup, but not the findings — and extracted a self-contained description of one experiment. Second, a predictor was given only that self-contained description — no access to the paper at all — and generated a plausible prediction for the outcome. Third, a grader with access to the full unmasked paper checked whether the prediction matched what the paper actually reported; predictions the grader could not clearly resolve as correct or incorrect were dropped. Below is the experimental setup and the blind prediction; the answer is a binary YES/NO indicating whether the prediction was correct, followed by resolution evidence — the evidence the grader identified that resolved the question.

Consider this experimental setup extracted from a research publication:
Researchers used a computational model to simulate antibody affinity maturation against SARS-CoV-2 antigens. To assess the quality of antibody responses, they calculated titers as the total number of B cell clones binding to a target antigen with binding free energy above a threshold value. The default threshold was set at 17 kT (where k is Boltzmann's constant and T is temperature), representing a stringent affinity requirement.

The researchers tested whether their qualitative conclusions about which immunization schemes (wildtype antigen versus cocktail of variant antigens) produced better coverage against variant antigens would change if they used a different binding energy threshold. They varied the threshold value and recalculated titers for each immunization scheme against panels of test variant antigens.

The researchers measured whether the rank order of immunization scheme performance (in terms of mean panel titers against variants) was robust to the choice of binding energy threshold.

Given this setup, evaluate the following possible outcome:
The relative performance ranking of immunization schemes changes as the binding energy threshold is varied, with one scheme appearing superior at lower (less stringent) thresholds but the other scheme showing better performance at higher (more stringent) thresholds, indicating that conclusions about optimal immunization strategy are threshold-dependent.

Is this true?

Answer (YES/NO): NO